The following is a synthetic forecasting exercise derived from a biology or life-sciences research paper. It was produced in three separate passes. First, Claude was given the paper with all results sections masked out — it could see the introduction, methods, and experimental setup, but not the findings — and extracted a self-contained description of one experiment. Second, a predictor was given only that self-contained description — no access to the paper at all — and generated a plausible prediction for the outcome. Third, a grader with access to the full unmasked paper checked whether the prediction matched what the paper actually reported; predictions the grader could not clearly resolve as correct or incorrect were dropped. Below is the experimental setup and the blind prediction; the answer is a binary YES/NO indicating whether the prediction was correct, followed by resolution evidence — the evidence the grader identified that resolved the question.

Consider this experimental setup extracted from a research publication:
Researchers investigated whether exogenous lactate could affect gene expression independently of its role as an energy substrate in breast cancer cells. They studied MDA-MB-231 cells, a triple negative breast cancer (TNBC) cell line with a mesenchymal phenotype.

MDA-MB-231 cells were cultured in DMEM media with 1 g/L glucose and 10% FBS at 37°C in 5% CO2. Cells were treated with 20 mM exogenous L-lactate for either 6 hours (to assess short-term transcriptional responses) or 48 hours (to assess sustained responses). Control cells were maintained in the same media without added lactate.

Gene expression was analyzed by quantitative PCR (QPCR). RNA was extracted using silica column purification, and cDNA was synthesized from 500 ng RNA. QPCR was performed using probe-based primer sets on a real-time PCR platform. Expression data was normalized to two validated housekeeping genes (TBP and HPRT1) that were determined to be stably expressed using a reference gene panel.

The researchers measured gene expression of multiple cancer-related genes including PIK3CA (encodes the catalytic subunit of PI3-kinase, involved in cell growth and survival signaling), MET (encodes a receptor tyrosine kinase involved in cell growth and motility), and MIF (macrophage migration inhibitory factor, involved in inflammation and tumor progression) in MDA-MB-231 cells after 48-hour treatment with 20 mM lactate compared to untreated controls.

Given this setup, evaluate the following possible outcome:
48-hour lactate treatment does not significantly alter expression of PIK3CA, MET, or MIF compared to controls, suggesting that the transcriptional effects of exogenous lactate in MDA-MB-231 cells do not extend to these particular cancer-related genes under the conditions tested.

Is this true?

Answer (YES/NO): NO